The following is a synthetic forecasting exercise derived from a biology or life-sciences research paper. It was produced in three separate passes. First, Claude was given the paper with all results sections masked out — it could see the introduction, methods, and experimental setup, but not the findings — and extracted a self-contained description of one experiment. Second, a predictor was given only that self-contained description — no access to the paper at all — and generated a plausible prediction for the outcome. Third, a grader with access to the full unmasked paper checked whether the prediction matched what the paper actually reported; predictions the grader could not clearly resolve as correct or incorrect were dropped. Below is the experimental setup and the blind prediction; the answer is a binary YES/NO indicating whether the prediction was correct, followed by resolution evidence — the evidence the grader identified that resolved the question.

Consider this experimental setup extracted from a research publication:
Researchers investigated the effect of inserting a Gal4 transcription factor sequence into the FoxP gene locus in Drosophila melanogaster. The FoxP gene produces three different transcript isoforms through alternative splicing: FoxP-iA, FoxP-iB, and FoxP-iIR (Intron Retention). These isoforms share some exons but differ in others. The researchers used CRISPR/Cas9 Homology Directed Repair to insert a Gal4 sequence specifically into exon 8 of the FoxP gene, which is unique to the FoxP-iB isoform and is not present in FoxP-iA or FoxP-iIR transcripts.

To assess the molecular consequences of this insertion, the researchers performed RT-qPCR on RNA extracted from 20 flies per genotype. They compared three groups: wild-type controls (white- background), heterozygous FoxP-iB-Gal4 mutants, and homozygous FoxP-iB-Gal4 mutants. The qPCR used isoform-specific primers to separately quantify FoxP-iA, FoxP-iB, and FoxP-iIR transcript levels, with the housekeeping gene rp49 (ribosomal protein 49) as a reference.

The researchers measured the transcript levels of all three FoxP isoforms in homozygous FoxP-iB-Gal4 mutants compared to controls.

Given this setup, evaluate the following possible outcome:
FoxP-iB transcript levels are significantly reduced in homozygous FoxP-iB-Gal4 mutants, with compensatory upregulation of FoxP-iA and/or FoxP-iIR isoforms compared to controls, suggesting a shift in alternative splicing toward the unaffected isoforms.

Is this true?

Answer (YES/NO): NO